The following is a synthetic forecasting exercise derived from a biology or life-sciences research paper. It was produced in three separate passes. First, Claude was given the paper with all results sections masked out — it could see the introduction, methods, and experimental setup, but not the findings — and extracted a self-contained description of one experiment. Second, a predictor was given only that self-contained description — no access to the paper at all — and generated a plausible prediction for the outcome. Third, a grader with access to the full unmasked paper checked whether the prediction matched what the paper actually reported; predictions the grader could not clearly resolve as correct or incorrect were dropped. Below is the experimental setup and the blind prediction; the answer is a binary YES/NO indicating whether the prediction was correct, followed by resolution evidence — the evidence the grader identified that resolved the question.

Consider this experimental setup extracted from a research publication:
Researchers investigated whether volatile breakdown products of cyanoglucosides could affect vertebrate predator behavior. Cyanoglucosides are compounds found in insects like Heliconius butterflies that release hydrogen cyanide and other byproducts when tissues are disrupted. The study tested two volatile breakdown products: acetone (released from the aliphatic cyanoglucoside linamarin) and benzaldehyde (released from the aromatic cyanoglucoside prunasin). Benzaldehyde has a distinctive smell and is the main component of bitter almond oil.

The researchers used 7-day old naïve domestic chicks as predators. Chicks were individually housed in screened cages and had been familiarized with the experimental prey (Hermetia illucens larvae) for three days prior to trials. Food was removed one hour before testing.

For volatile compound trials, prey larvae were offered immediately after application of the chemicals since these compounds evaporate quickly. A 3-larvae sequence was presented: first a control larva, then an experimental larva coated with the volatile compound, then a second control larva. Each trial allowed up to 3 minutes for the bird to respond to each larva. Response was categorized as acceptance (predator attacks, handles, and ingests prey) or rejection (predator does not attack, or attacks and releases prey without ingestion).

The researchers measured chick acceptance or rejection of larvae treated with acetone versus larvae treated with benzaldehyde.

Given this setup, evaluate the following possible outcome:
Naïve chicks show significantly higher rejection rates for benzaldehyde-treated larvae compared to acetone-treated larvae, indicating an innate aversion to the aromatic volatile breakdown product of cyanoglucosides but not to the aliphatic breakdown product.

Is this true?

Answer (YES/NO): YES